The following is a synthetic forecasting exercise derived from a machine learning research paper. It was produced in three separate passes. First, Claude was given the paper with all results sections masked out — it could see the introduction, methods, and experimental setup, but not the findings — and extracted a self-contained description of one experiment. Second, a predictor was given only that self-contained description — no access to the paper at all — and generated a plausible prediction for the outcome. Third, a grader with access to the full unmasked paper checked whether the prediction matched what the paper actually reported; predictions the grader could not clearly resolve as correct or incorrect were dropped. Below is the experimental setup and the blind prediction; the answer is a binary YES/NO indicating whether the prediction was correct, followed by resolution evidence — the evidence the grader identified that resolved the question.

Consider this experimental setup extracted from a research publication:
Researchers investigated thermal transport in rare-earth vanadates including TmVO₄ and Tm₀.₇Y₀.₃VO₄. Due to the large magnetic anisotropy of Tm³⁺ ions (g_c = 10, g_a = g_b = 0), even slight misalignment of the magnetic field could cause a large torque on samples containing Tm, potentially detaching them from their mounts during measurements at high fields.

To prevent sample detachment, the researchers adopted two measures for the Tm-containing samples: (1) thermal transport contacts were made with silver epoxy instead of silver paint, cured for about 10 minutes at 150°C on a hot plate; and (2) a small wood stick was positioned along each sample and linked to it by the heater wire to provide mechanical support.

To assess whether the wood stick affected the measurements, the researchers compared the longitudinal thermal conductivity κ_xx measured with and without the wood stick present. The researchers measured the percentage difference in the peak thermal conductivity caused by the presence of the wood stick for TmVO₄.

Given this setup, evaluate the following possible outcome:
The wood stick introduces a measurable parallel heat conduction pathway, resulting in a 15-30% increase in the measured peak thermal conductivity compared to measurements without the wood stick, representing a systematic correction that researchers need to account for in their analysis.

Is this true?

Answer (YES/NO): NO